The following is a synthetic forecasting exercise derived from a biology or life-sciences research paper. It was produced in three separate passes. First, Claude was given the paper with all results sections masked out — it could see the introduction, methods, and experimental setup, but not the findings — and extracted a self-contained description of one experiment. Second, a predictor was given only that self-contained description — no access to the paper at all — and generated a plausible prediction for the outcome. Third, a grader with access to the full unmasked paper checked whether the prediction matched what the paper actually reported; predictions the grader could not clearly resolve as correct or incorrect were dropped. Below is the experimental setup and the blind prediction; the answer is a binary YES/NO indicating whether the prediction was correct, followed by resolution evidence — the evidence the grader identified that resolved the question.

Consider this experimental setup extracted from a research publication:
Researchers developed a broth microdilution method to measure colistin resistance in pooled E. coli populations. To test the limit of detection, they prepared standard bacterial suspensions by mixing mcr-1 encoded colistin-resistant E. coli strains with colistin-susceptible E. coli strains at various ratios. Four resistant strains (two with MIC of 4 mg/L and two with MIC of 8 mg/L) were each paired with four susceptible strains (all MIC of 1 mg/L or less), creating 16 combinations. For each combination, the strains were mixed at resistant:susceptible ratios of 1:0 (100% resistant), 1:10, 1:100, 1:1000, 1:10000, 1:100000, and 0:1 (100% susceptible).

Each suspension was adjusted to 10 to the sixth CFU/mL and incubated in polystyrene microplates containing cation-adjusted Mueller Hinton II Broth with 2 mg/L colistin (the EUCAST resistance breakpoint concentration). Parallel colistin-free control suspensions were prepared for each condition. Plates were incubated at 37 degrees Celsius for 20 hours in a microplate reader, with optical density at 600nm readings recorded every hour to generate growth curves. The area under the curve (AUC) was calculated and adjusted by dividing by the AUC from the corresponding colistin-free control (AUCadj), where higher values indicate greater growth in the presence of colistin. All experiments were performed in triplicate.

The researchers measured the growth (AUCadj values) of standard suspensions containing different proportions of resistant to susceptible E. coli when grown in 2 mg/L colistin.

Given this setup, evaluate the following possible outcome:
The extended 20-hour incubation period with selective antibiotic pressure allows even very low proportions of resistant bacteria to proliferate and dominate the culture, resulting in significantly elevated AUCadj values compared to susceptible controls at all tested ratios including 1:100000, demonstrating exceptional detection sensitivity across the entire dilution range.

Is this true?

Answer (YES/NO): NO